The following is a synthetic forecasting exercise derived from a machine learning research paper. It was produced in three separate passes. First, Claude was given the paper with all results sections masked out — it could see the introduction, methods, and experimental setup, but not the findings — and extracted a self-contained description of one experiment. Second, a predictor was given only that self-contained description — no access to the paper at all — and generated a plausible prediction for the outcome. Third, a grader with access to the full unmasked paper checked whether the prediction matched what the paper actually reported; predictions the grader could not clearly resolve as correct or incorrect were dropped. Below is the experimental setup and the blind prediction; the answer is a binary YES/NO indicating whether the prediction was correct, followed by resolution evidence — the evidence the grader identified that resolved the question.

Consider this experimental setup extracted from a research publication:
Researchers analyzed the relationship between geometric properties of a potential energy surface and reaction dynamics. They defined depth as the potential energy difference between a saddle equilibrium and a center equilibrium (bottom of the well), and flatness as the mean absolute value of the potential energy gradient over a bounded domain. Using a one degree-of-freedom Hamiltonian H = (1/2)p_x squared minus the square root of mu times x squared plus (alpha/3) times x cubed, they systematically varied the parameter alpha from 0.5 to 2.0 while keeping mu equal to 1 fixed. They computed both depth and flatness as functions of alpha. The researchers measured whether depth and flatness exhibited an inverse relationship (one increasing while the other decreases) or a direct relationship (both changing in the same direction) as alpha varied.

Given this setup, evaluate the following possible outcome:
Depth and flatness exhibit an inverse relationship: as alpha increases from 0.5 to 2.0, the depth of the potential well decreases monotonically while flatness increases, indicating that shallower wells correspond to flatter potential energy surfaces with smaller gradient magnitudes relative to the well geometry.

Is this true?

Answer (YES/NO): NO